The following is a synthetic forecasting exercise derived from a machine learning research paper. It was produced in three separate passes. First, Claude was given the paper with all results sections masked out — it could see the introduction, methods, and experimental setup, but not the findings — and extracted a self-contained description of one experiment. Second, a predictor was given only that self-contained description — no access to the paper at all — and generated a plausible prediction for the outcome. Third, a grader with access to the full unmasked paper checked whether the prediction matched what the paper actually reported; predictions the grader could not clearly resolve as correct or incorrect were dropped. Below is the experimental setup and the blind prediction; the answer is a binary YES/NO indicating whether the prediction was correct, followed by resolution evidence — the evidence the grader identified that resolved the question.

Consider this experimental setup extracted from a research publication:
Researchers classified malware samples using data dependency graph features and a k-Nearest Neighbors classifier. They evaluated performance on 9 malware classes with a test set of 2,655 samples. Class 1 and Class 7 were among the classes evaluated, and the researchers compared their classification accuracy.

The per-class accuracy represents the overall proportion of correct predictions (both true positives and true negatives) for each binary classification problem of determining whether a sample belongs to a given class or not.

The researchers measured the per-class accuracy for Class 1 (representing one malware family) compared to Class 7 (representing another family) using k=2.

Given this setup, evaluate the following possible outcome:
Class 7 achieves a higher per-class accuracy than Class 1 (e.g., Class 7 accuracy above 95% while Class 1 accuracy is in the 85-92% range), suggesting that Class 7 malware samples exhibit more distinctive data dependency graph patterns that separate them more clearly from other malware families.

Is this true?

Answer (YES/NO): NO